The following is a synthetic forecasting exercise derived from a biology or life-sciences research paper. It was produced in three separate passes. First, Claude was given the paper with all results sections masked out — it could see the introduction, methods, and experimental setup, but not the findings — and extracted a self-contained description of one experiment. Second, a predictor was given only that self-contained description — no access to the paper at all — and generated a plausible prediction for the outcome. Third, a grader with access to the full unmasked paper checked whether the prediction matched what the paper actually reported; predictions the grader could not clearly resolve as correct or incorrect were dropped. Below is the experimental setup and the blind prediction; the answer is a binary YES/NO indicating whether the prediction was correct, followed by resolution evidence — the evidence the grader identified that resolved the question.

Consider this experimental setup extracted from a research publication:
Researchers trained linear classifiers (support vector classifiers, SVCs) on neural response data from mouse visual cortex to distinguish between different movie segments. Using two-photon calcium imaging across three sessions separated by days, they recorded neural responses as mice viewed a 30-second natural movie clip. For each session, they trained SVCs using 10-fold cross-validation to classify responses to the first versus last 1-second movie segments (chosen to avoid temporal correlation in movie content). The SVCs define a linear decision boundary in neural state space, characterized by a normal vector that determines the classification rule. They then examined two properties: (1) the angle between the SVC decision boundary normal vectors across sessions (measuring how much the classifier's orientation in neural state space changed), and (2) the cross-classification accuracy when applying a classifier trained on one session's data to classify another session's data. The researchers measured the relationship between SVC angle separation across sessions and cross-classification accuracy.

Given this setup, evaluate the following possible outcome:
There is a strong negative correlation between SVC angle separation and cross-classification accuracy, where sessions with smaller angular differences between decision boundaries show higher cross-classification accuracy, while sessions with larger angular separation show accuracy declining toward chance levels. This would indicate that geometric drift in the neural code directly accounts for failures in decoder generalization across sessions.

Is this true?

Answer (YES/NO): NO